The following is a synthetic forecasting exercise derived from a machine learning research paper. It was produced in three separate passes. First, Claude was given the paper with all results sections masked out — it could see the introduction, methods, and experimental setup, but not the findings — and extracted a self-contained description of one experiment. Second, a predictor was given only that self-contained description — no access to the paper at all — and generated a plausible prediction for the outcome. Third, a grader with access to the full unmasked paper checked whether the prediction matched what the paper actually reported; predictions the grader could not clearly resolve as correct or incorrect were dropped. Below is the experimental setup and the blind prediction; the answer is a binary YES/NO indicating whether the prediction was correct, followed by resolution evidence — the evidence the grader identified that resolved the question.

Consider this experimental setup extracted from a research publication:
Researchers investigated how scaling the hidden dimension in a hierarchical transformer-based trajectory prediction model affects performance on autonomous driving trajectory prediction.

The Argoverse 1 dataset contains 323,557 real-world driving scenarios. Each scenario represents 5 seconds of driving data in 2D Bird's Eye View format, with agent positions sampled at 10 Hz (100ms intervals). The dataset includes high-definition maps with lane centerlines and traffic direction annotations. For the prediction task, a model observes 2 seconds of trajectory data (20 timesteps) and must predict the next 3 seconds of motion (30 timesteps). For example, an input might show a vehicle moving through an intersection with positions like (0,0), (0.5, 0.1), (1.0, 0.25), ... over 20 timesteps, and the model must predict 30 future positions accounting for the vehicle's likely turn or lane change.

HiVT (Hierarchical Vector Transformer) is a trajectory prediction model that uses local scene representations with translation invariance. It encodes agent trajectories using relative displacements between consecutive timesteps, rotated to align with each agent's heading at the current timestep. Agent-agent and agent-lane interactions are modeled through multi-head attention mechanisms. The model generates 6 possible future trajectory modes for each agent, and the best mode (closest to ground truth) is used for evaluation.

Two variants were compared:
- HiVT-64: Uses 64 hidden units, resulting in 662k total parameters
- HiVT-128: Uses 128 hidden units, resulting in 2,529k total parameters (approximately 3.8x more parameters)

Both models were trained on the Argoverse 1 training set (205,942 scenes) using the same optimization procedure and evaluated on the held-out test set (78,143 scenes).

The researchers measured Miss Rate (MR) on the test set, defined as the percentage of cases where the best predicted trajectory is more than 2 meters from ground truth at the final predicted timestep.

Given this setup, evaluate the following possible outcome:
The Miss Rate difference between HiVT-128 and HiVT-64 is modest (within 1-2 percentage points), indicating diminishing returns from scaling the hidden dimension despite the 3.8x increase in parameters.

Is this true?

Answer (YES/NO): YES